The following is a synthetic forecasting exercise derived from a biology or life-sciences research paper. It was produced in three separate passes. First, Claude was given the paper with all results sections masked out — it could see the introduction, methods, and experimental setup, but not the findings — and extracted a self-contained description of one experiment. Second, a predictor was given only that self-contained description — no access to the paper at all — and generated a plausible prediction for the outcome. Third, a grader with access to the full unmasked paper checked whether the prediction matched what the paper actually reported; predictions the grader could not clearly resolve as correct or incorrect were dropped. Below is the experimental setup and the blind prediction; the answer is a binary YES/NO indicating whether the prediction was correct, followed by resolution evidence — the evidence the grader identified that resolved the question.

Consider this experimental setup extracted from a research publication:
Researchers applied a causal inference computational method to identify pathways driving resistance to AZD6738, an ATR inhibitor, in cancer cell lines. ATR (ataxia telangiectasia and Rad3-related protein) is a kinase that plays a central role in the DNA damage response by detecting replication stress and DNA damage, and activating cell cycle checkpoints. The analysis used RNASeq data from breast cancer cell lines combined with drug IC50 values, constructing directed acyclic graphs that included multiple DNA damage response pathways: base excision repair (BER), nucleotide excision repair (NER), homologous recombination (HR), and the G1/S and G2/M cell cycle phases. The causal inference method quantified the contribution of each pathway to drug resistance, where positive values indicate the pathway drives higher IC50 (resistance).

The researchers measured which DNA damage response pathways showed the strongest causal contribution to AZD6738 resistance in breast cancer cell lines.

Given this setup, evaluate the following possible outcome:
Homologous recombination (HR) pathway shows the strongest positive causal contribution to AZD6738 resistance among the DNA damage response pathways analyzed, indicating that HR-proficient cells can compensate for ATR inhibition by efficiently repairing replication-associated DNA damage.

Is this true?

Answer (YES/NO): YES